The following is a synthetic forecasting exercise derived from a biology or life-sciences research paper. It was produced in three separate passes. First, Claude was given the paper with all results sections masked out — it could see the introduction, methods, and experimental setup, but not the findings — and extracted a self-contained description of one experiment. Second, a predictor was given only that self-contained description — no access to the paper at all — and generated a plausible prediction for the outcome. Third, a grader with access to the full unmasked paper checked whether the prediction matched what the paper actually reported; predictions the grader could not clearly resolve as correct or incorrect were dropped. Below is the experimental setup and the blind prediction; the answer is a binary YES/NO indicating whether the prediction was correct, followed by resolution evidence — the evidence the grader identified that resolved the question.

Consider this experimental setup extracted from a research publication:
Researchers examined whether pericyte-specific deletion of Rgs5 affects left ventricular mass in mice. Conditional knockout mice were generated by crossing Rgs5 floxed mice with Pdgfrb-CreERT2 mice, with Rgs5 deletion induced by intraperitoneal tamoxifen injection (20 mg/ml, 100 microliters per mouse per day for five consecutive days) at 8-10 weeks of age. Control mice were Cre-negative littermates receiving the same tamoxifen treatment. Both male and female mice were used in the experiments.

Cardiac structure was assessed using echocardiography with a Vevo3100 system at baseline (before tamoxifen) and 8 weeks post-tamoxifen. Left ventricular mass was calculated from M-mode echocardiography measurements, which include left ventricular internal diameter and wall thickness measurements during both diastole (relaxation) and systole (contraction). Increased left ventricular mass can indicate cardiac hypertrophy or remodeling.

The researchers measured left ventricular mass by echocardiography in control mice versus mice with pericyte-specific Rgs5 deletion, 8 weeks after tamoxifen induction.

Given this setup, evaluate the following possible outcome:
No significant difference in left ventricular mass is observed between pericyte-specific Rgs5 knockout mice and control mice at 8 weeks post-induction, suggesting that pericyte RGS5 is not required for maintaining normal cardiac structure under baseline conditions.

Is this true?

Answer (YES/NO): NO